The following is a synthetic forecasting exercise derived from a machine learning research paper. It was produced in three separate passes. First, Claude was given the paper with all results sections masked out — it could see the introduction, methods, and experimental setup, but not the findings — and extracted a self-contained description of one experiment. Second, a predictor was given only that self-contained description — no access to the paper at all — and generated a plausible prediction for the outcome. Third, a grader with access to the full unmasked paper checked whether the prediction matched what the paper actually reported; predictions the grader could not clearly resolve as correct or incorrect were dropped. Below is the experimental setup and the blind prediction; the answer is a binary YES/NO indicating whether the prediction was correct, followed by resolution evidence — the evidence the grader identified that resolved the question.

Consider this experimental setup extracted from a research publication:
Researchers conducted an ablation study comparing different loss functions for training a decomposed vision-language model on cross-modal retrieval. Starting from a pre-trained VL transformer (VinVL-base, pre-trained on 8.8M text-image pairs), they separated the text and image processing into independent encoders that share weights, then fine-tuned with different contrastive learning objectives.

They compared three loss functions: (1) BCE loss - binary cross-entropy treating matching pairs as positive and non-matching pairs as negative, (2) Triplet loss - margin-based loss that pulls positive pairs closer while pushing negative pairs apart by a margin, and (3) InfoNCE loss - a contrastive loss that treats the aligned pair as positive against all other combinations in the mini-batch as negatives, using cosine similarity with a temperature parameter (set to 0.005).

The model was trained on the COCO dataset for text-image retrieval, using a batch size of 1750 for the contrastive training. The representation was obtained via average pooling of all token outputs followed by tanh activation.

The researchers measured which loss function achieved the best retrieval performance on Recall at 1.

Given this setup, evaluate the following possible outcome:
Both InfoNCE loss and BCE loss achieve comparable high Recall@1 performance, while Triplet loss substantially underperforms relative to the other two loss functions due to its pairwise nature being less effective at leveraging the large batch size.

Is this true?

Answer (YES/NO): NO